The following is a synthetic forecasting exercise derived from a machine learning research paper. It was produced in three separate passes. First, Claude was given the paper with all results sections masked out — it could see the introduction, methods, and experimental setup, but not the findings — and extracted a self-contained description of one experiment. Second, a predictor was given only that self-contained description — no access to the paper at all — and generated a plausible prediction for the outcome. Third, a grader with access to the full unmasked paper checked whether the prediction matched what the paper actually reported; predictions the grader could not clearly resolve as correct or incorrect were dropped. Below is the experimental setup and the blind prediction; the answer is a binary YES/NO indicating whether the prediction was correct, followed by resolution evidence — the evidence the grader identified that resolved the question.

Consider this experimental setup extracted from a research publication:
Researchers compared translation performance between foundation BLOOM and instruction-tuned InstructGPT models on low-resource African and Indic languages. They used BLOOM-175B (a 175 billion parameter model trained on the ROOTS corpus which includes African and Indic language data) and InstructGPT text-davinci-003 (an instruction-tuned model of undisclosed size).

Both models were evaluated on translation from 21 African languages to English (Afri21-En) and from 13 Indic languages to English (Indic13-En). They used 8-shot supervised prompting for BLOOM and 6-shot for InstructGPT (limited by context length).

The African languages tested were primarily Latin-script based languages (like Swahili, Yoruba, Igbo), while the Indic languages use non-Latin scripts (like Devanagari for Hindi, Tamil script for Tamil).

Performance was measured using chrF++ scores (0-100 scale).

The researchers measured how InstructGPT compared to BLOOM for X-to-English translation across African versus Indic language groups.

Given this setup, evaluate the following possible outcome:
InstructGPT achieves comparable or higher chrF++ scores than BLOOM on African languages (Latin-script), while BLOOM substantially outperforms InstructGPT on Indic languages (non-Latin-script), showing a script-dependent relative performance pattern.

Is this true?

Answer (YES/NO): YES